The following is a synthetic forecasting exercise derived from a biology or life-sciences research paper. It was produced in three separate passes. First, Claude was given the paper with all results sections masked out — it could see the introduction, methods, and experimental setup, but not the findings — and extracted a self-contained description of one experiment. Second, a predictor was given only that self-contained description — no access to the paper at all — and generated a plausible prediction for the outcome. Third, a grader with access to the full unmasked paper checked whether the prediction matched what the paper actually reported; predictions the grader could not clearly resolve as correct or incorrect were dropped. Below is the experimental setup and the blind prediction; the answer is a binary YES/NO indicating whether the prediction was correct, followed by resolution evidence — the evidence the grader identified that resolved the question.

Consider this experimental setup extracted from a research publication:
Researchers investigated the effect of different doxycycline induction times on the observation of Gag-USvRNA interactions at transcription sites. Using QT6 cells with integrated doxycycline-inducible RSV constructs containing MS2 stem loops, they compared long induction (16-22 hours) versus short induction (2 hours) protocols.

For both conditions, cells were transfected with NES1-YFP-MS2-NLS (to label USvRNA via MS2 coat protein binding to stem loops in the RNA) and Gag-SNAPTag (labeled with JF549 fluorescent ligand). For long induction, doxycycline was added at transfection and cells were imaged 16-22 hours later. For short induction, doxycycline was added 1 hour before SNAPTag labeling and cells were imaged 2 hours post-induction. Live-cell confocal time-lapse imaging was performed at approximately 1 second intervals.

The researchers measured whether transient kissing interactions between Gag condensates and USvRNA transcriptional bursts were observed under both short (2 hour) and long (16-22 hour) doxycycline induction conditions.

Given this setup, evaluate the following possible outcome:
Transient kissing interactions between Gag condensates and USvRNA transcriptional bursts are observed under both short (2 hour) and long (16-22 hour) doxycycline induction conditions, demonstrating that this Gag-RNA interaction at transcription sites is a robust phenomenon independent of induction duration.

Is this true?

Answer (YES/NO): YES